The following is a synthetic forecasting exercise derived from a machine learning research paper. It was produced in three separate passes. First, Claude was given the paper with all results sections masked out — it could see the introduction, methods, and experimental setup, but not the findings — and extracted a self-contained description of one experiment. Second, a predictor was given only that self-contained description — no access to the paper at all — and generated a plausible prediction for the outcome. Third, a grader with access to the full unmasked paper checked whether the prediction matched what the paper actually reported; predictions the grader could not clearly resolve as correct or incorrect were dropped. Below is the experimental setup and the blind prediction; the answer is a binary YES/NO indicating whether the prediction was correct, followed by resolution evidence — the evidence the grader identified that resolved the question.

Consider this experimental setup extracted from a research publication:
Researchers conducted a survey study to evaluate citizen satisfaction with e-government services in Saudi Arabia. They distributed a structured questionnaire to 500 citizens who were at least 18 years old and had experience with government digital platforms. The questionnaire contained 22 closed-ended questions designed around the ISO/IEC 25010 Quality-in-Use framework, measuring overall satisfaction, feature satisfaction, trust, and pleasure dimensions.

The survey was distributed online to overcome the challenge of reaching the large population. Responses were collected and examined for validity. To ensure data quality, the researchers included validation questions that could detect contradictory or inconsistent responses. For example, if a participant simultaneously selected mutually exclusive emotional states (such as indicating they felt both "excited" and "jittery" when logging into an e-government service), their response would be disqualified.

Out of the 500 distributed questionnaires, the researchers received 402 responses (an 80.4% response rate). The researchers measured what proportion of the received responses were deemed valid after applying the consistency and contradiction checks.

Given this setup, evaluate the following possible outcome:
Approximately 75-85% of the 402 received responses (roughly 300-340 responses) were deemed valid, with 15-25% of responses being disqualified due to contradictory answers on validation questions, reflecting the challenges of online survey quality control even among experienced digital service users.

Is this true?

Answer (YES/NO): NO